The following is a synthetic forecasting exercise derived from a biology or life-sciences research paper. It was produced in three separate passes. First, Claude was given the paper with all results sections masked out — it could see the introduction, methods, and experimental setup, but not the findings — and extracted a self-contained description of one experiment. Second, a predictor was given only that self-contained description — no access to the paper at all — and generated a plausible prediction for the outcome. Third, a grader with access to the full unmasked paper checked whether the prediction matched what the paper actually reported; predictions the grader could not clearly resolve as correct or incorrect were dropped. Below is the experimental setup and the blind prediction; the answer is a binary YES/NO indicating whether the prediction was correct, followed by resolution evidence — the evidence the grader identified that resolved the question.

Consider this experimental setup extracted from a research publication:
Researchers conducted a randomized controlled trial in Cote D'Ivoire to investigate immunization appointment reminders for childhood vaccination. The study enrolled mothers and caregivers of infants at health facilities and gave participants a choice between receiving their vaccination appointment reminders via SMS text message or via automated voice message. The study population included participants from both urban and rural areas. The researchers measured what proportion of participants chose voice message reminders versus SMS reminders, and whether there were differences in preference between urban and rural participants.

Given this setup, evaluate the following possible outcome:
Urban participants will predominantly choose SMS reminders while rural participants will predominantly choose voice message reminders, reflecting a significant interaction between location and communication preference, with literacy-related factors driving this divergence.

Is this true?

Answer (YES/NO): NO